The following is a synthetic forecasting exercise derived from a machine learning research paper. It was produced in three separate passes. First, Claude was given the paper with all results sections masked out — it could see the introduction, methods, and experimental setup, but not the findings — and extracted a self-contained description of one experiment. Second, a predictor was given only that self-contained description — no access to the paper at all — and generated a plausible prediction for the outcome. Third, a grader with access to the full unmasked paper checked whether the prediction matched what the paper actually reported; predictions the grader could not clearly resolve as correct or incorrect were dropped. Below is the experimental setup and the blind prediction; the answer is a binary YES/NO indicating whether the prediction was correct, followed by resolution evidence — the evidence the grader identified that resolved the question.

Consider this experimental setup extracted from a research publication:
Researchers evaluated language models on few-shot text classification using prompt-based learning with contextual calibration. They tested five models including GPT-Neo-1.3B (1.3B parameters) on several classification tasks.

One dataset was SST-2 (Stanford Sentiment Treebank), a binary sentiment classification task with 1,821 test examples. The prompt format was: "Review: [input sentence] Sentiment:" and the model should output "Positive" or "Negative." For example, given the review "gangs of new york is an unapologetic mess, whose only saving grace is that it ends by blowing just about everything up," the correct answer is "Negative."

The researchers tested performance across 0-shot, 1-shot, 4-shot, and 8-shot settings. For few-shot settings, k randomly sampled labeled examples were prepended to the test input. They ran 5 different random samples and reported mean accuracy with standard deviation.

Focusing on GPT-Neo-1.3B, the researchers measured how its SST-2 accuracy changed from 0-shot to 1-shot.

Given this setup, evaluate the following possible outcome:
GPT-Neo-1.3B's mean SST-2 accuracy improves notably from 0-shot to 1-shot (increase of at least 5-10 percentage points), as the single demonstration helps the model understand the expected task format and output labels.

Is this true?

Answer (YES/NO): YES